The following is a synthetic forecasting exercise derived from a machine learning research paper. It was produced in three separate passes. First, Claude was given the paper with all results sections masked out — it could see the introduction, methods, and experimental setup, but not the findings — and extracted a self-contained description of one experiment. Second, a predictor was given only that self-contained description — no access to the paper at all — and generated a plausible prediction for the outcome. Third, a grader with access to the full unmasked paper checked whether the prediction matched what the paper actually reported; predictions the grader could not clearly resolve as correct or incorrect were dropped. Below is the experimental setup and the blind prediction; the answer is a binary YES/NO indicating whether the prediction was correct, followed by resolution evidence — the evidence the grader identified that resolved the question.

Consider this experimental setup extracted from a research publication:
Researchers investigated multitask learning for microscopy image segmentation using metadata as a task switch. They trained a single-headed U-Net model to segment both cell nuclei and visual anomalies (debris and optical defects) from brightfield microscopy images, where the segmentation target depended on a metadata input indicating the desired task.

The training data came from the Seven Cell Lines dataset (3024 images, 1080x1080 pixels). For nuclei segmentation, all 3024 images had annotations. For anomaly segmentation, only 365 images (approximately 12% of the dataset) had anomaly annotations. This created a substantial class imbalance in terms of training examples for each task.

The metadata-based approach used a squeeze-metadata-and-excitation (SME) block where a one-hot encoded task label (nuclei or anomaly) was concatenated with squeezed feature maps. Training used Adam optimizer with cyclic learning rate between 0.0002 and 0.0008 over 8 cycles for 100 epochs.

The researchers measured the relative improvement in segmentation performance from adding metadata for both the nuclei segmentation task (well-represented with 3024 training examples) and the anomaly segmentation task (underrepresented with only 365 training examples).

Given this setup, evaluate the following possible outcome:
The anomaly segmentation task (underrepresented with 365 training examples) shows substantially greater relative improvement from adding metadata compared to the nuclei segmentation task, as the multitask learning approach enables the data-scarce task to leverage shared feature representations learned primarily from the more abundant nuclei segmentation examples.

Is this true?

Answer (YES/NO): YES